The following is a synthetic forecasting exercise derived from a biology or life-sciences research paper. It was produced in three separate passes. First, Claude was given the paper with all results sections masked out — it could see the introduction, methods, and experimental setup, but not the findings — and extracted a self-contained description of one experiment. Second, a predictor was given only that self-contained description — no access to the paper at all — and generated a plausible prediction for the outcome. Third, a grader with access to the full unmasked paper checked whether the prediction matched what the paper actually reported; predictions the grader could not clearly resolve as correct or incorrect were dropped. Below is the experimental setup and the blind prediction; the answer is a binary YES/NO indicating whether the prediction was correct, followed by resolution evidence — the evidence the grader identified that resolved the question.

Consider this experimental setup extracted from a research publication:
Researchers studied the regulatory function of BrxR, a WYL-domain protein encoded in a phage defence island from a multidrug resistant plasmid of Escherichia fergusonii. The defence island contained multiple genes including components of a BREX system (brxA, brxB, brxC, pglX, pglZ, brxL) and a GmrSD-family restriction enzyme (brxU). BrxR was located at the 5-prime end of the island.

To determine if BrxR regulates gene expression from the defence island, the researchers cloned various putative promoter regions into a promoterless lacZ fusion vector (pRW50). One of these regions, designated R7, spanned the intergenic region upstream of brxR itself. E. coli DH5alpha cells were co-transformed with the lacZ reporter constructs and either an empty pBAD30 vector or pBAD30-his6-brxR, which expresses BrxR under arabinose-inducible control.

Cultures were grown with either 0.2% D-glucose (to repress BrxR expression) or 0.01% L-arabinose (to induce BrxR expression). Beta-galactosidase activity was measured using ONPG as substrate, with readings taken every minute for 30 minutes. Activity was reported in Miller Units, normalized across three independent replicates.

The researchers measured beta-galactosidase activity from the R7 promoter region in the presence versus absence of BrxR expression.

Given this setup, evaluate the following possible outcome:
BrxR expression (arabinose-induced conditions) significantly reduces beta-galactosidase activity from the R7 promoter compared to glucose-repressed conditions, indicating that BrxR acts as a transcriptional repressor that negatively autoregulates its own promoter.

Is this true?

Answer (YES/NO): YES